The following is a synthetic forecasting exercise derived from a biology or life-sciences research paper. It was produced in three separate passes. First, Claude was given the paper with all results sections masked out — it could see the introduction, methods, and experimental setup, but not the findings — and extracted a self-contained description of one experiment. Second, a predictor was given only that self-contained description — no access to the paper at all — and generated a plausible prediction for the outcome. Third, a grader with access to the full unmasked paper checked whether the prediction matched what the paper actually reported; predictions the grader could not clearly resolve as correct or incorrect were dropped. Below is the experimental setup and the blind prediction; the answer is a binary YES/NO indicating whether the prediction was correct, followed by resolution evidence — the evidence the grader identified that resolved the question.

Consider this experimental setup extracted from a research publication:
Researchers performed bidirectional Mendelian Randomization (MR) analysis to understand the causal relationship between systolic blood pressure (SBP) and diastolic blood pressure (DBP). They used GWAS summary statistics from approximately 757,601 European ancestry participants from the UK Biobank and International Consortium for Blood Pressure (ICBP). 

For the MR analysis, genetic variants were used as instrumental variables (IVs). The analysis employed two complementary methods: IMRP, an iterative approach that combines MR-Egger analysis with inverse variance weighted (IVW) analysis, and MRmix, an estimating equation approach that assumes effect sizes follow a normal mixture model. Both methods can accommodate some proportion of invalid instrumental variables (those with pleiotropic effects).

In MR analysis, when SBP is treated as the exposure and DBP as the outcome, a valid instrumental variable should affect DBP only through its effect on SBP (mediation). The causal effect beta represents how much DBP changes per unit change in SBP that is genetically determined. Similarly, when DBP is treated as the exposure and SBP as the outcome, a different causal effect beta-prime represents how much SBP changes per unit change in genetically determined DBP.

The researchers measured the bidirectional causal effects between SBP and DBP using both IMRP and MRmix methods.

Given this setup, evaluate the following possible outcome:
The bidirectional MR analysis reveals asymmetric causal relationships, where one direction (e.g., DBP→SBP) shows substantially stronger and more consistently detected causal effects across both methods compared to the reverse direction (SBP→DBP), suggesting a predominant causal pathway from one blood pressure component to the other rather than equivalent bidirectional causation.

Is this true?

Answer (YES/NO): NO